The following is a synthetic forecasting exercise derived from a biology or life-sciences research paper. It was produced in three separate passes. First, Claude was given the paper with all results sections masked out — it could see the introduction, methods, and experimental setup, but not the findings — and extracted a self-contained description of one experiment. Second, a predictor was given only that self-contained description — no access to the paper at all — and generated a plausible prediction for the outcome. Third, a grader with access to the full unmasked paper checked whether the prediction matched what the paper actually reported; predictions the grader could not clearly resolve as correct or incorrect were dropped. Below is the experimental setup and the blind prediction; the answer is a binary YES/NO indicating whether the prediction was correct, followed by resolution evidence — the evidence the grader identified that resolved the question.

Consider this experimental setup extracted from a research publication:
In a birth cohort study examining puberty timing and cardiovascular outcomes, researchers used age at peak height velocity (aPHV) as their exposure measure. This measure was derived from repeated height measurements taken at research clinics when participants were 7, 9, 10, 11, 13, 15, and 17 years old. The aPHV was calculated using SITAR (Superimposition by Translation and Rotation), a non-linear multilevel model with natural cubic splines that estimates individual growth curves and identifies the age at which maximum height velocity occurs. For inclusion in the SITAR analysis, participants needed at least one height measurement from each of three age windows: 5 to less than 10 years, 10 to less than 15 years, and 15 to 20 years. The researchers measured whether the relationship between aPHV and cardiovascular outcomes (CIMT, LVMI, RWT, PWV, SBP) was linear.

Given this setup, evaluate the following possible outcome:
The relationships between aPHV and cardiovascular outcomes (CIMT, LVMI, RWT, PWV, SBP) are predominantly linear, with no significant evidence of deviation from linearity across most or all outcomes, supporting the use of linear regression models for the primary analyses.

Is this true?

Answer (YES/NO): YES